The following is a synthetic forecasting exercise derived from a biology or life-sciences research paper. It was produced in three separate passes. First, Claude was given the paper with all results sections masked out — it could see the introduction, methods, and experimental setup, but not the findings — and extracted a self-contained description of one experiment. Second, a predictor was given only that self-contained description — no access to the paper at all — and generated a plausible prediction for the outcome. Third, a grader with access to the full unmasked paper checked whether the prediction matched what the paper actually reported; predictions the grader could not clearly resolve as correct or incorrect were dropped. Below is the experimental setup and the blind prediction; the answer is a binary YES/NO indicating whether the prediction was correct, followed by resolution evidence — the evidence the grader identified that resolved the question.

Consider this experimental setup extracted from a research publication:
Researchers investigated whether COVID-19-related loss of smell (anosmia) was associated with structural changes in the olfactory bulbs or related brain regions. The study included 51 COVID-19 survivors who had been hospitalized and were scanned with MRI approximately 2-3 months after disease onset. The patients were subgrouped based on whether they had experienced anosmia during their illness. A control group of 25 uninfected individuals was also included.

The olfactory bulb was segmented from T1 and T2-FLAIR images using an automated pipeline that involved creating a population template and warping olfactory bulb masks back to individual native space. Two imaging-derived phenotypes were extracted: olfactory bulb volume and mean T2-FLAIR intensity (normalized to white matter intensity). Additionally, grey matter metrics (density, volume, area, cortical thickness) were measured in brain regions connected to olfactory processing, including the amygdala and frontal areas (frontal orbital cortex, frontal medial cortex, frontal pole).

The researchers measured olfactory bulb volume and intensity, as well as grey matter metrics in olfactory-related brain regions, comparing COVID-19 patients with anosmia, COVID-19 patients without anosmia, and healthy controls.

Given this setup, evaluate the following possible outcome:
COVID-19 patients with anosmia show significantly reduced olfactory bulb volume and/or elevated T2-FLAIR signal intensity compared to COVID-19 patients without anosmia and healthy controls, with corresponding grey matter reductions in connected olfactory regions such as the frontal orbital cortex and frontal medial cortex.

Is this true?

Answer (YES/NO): NO